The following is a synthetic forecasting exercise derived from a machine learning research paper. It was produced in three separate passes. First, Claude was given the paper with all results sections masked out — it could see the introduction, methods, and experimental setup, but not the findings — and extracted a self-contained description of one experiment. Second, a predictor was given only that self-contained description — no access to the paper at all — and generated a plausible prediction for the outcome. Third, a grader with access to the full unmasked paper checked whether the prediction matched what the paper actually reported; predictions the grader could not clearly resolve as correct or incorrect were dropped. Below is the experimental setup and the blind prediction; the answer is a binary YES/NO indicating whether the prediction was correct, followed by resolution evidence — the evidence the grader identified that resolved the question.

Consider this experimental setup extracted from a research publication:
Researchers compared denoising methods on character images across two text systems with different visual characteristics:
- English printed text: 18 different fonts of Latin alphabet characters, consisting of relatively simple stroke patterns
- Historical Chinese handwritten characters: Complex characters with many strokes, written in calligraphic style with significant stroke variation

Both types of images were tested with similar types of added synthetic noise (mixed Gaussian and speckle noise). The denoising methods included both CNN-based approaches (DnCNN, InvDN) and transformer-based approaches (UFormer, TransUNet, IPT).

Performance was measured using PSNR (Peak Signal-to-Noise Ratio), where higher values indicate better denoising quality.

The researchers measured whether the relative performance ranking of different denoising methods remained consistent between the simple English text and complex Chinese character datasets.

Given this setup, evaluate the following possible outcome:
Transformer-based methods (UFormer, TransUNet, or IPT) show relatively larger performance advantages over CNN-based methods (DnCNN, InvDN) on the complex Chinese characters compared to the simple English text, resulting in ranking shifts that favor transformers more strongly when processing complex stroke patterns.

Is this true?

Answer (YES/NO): NO